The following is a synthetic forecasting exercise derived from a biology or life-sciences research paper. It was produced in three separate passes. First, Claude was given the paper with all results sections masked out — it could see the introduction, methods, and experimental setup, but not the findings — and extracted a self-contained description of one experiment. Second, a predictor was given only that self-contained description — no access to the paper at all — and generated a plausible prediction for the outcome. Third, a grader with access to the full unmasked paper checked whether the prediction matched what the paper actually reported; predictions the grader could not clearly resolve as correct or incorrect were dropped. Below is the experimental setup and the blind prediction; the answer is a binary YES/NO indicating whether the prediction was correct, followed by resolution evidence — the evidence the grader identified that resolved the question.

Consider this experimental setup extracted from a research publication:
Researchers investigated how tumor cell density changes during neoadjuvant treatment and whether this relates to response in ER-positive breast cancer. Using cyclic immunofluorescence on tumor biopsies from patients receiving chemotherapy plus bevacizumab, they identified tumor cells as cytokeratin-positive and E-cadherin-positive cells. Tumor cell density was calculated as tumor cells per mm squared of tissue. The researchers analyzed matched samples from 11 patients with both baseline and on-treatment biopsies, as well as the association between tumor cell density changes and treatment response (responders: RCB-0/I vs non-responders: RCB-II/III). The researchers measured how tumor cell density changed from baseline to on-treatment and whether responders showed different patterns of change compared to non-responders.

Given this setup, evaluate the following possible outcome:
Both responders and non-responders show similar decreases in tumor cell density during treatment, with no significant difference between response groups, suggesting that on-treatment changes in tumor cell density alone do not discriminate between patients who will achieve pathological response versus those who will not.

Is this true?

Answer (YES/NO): NO